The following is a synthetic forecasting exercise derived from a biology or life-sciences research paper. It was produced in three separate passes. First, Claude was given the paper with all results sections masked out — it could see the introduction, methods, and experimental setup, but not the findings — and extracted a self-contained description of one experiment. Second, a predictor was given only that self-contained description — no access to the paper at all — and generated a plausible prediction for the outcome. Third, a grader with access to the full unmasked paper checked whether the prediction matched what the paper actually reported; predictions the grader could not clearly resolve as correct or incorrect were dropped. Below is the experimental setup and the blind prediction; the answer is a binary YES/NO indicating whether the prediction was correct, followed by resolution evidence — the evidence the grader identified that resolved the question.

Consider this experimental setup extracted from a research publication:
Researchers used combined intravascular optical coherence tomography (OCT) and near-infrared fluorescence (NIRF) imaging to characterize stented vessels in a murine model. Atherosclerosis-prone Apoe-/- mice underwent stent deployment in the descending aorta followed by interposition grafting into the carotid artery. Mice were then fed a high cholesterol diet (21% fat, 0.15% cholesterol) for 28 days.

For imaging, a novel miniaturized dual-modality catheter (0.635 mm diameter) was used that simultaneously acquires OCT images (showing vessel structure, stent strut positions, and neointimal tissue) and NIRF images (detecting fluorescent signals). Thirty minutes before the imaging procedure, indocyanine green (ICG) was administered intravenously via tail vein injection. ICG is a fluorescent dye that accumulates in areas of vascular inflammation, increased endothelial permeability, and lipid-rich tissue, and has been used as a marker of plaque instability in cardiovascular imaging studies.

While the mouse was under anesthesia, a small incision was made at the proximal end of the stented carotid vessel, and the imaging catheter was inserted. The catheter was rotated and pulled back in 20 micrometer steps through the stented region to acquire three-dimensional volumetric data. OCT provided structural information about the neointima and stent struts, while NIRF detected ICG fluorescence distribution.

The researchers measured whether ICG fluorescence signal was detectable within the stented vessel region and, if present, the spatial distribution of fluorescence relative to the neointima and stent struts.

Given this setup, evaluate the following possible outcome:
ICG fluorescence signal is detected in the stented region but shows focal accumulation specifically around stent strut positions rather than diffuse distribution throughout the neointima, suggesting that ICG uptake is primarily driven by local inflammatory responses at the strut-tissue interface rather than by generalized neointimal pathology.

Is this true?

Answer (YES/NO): NO